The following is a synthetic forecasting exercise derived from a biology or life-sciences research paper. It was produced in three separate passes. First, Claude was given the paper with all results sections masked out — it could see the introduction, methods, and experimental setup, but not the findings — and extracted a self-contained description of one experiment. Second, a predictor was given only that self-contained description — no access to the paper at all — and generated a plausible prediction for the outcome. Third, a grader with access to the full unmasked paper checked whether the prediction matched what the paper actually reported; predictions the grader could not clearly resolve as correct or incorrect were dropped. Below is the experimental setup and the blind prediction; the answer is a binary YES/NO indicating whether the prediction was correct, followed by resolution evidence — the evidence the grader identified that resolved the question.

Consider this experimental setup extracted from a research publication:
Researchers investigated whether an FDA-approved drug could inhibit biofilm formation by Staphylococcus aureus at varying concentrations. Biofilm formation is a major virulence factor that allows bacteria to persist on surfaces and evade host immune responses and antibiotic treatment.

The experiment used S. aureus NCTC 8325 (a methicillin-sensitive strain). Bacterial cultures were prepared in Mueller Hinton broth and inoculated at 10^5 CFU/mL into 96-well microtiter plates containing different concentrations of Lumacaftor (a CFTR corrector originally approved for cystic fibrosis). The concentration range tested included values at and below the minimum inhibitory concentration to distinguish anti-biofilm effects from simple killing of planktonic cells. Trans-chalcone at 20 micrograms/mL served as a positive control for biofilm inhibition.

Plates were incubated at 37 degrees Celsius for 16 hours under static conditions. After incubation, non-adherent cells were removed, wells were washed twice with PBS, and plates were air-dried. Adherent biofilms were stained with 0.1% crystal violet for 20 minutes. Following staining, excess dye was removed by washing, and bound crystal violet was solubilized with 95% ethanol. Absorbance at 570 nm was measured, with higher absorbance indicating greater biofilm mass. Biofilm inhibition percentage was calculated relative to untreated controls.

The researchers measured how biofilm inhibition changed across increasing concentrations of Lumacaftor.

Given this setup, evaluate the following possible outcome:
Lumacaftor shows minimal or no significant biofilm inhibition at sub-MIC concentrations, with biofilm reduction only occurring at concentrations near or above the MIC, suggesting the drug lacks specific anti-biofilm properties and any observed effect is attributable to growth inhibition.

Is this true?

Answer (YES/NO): NO